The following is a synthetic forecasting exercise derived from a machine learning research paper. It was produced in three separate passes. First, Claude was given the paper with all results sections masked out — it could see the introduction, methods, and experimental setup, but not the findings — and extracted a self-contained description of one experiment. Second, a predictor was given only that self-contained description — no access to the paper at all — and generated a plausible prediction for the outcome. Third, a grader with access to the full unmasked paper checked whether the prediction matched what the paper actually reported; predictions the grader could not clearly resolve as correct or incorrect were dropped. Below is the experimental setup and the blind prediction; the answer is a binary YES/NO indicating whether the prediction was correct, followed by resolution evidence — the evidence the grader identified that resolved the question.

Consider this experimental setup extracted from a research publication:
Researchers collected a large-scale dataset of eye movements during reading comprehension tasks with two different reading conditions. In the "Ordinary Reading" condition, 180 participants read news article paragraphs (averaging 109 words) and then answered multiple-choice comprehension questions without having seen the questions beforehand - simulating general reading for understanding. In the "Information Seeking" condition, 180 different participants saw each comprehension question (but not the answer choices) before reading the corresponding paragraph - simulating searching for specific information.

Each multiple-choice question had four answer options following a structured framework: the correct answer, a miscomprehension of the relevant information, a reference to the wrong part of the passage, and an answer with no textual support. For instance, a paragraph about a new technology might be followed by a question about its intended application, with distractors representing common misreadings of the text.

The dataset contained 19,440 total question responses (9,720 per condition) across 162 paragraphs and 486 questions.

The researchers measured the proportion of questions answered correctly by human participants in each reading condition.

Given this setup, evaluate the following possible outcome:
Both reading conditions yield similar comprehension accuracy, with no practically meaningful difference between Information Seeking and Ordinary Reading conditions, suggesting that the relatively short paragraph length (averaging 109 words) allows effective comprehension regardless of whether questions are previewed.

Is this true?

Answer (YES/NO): NO